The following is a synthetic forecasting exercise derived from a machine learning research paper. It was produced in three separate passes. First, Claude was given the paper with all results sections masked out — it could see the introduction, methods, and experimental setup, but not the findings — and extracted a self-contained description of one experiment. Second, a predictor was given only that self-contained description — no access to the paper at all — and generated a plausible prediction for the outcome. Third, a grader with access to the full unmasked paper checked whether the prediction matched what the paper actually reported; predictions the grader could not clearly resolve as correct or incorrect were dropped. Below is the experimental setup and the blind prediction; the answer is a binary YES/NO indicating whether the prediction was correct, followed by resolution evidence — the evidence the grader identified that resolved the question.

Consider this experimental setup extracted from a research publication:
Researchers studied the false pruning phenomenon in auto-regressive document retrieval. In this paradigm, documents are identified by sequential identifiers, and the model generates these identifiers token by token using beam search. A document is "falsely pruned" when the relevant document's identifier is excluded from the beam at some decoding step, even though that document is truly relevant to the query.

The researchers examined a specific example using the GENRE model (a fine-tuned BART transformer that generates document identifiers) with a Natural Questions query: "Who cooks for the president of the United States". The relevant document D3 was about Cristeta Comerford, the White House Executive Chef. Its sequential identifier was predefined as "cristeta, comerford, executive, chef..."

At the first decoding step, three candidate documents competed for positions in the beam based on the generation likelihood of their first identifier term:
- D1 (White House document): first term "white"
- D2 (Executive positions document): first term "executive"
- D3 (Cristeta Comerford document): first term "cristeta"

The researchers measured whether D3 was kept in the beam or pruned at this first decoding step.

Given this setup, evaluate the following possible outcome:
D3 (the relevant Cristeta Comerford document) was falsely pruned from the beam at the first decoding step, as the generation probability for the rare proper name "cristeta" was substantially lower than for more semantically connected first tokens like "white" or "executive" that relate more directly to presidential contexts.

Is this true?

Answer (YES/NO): YES